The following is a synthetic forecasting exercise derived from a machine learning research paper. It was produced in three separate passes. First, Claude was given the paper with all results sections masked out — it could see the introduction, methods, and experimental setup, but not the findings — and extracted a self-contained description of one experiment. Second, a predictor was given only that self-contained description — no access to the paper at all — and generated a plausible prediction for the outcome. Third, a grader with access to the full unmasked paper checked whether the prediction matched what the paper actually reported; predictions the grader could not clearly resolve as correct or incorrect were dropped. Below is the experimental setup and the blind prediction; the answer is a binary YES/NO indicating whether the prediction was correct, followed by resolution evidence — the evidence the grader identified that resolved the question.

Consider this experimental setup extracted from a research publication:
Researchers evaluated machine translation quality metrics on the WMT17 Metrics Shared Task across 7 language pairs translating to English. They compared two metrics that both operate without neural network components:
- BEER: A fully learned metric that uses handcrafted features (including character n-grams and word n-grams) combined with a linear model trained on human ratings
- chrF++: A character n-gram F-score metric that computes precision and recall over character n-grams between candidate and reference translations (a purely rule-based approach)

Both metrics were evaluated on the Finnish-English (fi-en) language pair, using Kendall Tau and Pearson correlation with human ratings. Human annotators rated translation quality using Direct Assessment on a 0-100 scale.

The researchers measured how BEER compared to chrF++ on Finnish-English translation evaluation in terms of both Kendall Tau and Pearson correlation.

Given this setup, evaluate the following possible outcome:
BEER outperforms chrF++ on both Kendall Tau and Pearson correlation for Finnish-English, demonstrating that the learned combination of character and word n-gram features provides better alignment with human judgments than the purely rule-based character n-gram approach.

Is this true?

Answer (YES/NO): YES